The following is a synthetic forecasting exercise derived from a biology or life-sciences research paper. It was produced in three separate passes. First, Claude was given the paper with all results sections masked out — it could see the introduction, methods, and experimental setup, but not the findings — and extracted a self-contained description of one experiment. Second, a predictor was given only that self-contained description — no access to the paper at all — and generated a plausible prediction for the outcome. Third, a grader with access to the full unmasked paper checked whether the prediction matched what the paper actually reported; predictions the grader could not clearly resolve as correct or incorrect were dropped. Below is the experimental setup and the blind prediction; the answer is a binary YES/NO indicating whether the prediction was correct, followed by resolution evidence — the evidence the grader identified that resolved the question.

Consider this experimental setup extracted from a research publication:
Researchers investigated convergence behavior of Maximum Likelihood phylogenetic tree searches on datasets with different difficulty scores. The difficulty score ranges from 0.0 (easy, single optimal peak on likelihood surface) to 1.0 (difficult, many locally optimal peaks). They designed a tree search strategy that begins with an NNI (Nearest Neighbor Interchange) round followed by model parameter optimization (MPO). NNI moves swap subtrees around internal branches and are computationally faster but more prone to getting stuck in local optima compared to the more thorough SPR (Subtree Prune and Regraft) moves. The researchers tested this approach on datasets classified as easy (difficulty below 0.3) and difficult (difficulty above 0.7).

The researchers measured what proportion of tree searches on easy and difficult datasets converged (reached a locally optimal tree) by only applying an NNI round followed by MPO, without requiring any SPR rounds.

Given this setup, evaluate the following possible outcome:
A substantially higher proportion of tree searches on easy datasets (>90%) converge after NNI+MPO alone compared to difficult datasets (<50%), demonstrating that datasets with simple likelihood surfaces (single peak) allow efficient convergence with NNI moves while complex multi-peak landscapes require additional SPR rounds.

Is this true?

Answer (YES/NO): NO